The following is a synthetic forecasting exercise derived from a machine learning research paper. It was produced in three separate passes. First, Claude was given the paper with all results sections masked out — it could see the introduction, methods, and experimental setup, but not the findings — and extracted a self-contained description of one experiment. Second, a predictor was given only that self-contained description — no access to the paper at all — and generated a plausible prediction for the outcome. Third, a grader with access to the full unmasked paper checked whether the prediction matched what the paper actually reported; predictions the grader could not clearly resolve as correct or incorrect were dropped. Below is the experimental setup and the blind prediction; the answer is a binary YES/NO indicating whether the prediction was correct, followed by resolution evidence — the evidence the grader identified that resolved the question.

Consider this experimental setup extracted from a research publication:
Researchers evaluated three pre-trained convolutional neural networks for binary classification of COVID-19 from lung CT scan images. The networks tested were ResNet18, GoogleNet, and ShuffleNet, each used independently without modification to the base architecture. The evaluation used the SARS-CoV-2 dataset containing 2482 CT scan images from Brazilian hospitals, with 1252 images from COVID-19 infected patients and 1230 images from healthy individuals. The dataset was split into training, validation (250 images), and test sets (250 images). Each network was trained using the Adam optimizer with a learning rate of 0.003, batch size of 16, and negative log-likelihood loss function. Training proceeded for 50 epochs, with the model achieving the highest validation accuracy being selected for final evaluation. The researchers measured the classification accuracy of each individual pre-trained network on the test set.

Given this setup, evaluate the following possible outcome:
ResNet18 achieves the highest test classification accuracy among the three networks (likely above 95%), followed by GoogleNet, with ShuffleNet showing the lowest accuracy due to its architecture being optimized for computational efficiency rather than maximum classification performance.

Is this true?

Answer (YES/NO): NO